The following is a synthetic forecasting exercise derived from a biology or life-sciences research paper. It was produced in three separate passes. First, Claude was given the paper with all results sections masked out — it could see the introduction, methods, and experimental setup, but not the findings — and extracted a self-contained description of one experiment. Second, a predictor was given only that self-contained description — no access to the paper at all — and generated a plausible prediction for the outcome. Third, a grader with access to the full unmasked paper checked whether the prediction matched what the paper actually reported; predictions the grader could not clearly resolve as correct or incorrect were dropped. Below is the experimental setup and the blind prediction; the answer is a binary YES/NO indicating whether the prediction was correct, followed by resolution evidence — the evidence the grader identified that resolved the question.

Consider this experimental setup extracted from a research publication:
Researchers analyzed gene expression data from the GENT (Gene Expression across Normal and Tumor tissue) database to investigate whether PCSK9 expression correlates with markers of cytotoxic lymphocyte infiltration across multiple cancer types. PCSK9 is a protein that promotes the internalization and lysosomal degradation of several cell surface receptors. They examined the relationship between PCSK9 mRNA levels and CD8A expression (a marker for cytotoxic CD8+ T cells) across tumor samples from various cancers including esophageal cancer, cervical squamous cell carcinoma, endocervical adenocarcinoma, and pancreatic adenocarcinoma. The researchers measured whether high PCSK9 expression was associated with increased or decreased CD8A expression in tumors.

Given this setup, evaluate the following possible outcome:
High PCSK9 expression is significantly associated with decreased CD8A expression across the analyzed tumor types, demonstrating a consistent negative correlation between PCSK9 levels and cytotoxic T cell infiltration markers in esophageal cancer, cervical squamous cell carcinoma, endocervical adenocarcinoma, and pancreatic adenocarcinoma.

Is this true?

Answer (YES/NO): YES